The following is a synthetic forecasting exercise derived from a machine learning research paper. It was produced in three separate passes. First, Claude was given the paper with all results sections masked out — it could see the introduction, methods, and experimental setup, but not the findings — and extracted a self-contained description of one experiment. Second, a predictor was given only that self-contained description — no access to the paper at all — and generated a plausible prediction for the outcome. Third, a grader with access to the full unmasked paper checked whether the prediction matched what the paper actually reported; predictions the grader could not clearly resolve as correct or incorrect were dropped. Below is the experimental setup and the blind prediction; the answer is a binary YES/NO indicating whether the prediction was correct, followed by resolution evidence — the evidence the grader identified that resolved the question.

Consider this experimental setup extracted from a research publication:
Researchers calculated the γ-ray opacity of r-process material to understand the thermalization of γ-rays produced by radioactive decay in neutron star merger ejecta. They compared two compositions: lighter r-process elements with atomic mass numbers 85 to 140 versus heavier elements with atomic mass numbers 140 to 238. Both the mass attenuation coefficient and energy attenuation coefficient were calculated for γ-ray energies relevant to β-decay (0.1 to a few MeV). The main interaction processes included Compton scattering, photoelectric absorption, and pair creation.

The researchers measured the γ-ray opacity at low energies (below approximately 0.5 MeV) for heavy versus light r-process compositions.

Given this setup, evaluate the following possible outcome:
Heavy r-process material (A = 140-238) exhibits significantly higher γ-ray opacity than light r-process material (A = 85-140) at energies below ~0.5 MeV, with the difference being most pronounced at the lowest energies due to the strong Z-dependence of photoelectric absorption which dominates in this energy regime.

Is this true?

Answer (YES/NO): YES